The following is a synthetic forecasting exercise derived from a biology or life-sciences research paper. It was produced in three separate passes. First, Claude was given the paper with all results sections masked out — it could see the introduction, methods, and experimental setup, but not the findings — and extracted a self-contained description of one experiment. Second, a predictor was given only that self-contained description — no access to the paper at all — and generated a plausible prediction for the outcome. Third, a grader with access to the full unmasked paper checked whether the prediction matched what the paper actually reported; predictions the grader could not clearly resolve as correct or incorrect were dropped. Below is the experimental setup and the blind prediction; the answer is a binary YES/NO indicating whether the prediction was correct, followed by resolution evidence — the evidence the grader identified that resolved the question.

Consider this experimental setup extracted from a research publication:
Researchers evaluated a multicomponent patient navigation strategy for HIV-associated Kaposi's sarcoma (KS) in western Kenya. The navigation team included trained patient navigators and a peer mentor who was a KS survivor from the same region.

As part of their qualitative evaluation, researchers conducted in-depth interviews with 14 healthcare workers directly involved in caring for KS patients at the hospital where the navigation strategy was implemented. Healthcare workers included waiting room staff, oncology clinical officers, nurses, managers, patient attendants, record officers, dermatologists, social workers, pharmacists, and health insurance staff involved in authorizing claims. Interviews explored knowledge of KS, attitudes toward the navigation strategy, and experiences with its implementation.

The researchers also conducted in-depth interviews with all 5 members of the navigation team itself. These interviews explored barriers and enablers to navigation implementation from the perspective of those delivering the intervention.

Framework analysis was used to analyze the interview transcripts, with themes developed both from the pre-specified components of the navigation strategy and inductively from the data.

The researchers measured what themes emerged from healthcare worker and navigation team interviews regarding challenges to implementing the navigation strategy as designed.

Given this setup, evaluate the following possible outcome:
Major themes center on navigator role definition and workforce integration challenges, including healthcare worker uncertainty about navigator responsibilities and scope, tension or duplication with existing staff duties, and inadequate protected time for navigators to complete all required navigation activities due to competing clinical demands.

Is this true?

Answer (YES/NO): NO